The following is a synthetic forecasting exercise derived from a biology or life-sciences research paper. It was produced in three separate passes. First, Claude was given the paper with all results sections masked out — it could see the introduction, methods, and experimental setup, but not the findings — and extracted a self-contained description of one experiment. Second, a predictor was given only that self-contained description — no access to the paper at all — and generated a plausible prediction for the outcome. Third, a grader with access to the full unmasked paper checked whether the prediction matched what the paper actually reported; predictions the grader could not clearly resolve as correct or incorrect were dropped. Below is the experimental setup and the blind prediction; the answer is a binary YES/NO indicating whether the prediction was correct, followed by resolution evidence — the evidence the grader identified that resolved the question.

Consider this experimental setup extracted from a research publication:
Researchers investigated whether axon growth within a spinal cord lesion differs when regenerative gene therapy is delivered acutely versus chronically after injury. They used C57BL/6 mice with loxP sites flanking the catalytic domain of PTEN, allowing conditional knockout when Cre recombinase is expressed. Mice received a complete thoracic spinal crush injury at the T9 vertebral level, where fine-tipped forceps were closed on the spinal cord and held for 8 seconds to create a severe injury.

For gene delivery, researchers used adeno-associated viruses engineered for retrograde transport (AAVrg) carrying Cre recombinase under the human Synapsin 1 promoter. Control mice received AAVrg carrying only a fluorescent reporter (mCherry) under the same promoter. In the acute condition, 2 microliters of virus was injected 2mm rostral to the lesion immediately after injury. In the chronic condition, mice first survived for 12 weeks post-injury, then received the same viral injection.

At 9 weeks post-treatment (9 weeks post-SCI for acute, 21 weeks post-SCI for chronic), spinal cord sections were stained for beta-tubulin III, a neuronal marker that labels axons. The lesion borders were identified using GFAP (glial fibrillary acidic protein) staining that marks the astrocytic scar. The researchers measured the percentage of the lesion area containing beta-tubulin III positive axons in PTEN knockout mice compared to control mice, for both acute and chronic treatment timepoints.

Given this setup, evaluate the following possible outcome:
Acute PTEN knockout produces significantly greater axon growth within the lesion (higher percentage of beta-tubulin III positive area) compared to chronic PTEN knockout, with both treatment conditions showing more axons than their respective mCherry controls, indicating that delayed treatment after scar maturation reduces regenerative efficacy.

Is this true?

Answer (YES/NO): NO